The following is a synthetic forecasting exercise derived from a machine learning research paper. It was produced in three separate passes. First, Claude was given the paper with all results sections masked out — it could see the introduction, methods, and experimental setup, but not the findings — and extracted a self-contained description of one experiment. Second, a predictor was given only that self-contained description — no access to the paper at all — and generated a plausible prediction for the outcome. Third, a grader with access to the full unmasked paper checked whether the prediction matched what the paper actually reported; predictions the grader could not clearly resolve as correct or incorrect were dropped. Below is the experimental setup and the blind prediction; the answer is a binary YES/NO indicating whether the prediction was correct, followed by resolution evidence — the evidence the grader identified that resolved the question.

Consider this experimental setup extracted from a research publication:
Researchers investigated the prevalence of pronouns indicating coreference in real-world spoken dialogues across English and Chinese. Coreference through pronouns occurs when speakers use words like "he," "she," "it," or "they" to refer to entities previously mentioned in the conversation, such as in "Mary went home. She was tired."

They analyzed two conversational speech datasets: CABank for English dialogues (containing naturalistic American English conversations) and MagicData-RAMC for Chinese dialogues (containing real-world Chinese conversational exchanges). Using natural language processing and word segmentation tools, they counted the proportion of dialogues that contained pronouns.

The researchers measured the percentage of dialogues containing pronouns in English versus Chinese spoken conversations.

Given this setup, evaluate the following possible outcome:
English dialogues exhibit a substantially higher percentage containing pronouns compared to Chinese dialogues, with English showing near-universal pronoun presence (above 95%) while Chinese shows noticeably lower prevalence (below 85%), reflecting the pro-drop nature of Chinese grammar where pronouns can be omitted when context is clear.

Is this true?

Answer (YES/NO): NO